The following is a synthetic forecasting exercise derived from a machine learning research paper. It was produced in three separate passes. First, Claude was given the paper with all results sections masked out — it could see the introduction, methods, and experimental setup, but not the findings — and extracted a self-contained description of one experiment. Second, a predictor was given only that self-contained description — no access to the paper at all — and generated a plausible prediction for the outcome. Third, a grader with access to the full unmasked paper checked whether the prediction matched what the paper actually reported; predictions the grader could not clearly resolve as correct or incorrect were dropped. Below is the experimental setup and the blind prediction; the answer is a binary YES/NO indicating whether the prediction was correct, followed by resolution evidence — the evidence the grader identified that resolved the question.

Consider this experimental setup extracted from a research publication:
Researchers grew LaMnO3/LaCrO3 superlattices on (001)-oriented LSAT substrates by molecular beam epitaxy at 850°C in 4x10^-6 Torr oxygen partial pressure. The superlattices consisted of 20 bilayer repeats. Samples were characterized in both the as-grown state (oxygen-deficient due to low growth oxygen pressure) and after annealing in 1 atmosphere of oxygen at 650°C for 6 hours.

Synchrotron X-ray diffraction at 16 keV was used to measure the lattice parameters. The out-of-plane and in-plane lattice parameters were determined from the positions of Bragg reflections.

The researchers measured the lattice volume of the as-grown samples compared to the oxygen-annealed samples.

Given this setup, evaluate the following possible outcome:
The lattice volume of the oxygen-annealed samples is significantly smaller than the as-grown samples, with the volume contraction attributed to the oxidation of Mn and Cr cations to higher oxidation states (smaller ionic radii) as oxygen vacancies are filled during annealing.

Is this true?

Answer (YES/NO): NO